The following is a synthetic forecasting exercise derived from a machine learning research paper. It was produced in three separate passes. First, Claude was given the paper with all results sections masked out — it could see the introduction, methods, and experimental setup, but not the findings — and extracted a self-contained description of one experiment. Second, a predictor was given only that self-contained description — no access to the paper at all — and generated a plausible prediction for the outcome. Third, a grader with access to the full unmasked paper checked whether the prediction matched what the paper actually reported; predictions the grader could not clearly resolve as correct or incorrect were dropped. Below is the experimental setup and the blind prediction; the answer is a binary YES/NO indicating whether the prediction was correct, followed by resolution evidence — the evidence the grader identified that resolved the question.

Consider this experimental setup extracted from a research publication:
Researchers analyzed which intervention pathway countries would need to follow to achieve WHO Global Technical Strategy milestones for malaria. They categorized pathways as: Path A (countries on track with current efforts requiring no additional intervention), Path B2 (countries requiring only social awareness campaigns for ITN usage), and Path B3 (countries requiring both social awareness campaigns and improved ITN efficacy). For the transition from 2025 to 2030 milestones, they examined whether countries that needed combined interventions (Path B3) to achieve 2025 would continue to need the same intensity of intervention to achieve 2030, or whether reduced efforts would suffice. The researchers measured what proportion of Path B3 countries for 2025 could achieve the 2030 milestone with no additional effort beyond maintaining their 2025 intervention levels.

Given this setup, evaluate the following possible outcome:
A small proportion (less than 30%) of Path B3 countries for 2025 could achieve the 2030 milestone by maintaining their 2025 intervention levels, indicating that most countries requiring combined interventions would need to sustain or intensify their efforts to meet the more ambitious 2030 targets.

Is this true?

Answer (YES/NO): NO